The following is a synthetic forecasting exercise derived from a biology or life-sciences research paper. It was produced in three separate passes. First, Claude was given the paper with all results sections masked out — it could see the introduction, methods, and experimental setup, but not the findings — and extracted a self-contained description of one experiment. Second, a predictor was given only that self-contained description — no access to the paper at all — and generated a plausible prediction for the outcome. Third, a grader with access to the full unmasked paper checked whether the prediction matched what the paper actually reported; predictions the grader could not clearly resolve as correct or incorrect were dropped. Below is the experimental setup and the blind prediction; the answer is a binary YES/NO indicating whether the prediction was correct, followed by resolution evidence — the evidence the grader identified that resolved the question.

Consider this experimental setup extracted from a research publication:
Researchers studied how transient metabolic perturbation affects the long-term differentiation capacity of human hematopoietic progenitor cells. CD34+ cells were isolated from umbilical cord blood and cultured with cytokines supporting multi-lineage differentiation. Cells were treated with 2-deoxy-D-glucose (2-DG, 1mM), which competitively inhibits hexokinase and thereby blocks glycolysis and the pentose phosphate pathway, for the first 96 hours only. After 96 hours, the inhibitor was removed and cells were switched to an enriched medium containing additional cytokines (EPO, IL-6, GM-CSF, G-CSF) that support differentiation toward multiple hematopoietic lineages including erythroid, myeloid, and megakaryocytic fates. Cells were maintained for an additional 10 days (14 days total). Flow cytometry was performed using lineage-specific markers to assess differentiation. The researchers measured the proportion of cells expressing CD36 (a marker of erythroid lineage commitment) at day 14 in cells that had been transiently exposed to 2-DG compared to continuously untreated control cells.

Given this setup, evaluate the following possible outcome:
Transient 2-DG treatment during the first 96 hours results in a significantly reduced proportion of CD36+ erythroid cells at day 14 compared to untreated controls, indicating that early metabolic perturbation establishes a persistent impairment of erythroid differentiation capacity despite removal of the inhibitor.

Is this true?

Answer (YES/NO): NO